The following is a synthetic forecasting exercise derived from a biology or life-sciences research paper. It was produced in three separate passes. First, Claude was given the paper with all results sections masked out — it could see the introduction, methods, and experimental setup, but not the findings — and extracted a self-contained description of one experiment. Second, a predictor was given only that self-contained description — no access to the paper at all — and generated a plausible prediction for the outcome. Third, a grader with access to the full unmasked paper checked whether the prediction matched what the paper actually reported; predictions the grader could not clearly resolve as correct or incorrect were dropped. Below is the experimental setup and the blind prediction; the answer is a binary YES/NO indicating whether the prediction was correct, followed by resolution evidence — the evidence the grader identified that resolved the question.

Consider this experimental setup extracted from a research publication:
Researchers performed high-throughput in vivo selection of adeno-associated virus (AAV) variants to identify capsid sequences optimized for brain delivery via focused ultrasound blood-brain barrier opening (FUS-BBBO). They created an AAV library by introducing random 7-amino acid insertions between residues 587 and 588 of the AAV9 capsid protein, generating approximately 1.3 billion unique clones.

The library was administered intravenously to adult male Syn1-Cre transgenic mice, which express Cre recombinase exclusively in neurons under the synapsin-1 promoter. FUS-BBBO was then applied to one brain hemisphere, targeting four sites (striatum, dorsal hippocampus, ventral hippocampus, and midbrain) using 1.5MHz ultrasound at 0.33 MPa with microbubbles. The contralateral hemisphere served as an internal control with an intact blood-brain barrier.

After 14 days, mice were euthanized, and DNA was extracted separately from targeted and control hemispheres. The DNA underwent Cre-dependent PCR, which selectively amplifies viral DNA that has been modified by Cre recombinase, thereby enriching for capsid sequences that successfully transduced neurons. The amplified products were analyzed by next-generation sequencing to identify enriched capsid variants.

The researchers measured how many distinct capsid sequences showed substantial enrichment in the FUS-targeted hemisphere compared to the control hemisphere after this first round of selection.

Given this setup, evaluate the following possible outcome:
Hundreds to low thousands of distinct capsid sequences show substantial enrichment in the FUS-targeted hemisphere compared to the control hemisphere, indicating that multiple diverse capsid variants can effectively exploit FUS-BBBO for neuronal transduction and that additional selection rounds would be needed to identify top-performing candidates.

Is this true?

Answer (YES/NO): YES